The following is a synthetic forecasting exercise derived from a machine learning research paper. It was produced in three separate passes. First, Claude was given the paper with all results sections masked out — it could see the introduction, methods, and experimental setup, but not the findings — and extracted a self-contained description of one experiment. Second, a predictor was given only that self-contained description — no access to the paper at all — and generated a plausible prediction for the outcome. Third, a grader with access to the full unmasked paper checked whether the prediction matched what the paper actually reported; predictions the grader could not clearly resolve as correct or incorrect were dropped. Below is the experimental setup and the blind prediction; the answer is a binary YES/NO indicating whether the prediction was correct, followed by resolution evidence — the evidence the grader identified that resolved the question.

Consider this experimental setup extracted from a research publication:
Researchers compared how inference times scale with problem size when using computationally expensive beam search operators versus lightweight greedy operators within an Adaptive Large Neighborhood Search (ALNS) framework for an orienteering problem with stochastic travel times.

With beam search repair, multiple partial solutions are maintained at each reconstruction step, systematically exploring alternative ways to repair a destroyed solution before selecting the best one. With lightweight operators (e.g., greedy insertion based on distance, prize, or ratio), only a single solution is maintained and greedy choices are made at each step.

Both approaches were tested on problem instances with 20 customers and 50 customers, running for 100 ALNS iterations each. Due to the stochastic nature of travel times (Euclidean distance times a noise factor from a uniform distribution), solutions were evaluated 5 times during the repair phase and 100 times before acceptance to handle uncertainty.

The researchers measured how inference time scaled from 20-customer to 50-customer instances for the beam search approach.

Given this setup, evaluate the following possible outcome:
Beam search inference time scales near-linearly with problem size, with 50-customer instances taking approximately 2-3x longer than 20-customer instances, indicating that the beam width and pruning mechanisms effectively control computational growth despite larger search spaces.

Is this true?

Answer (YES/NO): NO